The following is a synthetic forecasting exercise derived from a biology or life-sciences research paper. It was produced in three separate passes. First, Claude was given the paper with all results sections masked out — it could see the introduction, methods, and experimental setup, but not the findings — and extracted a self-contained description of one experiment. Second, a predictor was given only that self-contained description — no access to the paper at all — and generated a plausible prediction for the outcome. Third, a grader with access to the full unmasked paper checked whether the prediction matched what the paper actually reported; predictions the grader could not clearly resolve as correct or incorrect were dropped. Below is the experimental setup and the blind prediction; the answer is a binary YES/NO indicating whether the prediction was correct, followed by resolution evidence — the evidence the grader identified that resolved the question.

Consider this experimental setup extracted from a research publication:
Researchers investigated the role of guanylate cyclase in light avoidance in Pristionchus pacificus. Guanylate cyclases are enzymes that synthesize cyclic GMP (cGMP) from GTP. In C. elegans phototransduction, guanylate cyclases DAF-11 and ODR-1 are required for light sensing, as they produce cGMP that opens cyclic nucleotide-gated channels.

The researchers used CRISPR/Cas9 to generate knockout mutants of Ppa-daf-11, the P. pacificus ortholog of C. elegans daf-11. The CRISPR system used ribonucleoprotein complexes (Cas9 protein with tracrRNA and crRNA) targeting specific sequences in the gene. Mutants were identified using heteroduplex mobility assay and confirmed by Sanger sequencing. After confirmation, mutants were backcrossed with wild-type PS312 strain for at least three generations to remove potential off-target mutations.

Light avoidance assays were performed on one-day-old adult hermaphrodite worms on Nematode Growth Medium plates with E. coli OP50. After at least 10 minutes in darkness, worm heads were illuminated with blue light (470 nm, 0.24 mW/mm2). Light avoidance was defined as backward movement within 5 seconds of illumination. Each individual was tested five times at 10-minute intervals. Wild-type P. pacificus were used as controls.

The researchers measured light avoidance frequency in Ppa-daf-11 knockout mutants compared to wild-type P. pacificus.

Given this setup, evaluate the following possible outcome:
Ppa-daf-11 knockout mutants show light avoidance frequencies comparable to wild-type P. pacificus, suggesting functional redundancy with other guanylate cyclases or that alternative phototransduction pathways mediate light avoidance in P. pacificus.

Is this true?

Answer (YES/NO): NO